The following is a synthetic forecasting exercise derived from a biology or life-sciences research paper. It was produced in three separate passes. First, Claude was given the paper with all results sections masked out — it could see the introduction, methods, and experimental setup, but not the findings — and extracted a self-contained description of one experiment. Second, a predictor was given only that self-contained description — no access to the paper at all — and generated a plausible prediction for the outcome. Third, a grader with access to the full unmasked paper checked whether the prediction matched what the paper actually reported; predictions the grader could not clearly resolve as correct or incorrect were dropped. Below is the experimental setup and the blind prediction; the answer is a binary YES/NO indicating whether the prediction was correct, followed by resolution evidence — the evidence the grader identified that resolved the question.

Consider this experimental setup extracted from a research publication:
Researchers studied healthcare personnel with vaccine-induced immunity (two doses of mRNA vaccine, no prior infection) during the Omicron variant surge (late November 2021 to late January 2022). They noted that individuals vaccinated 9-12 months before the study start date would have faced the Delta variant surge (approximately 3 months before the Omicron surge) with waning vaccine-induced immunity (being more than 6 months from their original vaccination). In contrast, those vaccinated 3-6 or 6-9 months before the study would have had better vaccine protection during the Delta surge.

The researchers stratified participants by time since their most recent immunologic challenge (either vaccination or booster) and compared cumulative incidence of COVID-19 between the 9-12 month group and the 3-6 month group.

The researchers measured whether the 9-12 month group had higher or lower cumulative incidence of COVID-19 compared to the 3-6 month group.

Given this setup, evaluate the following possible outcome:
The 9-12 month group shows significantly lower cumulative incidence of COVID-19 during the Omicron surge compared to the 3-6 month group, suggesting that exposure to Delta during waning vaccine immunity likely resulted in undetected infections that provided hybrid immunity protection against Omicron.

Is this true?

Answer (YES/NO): YES